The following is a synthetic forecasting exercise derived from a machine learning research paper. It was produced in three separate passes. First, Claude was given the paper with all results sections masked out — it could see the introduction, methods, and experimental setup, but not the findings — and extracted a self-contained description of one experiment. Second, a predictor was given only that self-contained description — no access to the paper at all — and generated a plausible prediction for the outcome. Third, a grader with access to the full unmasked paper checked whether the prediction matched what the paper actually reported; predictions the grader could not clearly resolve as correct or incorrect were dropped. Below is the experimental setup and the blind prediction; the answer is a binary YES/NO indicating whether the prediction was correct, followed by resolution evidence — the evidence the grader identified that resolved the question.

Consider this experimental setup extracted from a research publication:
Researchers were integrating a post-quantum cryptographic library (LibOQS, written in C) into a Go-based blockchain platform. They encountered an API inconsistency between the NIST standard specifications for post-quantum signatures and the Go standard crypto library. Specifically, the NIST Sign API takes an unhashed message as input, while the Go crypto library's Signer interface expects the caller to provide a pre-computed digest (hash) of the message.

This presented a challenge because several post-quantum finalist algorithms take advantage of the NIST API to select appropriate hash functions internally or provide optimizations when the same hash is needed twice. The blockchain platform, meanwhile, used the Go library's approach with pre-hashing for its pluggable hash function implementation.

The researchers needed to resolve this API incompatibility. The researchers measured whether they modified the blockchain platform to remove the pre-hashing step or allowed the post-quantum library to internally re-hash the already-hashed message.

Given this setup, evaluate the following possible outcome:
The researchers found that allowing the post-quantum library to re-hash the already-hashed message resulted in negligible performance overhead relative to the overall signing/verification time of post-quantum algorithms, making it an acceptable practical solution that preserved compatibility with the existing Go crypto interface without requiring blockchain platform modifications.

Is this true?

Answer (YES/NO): NO